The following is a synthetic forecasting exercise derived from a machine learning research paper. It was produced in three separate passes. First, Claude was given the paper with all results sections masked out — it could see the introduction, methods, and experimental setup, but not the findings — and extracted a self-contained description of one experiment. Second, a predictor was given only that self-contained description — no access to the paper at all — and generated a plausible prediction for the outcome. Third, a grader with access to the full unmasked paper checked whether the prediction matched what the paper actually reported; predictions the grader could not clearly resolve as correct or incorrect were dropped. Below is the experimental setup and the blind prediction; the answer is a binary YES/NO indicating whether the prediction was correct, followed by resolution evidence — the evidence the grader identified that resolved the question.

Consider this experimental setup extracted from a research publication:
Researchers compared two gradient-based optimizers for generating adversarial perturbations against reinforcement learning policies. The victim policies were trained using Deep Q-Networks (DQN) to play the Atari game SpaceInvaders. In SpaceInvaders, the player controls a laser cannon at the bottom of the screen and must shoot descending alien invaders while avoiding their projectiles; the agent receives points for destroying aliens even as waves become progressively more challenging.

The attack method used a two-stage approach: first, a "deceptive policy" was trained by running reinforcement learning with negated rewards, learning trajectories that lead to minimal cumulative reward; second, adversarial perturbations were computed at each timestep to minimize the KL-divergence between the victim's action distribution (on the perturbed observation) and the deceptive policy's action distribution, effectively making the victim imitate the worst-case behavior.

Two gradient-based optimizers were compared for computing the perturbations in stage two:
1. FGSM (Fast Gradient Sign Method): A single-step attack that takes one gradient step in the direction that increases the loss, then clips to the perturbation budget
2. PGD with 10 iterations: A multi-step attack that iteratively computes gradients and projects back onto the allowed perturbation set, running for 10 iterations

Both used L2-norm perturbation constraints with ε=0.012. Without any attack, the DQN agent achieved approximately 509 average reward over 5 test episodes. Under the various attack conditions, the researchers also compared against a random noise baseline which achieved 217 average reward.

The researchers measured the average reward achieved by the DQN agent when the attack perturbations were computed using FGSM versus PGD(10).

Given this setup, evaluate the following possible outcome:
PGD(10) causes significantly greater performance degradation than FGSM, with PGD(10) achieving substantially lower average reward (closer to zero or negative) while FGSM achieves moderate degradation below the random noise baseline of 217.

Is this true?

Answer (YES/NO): YES